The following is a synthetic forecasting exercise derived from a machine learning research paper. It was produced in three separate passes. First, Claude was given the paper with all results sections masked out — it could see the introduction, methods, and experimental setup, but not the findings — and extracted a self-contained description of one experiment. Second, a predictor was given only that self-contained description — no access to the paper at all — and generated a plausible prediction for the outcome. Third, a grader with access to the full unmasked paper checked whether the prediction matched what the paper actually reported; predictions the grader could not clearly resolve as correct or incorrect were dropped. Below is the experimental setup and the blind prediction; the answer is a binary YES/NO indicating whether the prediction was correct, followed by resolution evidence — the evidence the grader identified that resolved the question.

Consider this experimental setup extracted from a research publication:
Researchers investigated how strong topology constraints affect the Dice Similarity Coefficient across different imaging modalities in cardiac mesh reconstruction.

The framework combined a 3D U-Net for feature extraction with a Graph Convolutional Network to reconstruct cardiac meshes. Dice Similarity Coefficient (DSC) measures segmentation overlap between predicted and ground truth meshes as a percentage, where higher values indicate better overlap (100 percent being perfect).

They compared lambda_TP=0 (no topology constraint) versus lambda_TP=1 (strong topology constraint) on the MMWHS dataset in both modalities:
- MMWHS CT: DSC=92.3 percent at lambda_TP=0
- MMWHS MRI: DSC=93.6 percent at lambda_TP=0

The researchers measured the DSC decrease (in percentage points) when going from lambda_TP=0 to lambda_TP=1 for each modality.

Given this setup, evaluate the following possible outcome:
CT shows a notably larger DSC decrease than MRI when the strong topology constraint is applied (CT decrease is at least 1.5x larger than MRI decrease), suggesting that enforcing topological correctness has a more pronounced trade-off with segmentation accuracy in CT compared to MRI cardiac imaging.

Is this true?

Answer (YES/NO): NO